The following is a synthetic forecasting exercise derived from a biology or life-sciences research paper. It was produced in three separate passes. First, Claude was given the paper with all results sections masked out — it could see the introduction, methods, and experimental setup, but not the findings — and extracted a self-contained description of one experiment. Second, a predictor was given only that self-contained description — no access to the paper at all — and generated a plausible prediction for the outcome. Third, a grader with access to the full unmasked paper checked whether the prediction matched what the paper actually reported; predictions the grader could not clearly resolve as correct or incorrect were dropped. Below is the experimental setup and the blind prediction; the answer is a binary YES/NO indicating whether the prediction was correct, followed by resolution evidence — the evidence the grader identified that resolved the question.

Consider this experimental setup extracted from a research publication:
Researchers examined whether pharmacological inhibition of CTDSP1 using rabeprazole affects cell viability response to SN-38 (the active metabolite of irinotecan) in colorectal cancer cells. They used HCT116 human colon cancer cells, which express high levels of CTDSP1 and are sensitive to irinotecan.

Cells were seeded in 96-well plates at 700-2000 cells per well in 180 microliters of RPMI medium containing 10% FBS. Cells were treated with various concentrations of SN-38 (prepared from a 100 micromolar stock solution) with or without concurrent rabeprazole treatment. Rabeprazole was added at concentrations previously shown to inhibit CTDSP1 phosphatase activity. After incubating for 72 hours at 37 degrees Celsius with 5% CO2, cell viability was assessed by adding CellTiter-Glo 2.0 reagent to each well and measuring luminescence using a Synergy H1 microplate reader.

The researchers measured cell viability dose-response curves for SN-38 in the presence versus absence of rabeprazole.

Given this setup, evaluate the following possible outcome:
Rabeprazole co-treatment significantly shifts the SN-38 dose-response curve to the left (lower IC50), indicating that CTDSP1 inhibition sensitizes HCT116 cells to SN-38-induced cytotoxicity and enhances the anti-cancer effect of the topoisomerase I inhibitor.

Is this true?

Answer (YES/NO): NO